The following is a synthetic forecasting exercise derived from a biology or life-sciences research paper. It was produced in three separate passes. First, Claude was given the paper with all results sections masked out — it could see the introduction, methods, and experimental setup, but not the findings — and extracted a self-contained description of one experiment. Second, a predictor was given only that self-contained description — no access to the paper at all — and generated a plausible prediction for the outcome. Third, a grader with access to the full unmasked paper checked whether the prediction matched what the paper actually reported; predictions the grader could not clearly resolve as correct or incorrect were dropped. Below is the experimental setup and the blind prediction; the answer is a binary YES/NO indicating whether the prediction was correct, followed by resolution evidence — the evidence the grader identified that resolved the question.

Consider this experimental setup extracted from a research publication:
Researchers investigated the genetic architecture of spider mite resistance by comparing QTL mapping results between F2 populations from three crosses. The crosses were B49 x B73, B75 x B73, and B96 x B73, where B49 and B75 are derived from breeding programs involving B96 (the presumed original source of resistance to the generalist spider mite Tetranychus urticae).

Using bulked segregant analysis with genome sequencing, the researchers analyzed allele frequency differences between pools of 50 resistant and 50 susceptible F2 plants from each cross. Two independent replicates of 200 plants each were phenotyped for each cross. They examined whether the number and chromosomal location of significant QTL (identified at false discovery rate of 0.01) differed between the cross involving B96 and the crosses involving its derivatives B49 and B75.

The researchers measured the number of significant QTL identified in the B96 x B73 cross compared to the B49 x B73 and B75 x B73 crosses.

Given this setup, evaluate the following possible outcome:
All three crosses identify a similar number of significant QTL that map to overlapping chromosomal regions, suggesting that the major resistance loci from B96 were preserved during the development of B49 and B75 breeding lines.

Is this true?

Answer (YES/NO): NO